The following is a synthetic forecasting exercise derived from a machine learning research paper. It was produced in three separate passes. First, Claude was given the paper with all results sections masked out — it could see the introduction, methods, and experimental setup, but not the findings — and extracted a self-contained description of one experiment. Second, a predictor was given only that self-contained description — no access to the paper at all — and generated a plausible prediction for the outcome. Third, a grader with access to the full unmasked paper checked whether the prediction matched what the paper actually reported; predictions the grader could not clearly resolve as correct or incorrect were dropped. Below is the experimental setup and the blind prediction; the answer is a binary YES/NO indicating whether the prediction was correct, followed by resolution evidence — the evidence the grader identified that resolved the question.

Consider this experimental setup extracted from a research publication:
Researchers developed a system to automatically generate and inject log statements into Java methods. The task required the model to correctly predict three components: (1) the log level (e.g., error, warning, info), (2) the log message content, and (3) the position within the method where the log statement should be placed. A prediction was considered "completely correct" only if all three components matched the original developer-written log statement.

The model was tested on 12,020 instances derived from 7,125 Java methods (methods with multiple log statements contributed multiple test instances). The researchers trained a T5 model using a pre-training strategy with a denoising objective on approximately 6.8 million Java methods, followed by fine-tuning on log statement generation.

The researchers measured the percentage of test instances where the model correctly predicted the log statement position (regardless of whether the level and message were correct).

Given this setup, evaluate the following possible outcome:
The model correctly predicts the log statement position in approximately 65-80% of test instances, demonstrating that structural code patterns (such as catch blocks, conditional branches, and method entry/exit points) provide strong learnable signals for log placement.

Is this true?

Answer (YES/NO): YES